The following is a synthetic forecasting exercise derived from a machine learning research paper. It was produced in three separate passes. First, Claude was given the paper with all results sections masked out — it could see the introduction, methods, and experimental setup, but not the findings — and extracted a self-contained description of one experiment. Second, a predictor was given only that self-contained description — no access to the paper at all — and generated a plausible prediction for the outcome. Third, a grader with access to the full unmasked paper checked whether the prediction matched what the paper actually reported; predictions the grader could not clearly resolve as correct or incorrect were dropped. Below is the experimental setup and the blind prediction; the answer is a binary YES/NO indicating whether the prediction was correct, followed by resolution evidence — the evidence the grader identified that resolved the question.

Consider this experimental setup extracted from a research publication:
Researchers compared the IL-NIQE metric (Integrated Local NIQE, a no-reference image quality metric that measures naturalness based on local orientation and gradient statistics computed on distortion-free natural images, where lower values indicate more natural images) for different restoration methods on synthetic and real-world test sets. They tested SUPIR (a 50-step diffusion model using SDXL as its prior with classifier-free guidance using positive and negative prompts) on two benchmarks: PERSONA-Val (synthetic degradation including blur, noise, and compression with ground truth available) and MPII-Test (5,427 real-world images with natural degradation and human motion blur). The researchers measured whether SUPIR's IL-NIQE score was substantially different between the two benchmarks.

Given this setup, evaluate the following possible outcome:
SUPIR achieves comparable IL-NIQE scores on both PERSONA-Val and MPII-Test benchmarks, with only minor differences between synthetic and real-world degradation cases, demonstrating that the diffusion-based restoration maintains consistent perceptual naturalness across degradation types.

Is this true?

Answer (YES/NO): NO